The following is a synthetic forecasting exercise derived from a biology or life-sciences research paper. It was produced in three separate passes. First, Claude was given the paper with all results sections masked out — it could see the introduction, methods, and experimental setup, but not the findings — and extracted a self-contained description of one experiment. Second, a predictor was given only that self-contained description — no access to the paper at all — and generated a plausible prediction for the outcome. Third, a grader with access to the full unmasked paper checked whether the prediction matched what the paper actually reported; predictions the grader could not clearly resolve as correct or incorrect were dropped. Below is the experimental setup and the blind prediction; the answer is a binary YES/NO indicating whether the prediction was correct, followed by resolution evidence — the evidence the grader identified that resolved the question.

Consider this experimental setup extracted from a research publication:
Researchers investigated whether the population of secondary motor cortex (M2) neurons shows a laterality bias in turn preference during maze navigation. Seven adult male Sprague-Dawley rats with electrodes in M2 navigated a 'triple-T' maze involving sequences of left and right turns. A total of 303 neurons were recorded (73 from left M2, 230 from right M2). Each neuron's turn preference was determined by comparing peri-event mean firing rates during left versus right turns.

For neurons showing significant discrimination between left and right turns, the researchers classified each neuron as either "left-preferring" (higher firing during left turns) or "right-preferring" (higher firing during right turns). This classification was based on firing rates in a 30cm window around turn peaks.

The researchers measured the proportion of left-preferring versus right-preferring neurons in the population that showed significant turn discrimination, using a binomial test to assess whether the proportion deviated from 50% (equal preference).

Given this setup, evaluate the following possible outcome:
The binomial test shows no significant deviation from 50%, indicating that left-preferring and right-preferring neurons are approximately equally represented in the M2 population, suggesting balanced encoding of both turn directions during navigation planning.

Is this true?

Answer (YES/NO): YES